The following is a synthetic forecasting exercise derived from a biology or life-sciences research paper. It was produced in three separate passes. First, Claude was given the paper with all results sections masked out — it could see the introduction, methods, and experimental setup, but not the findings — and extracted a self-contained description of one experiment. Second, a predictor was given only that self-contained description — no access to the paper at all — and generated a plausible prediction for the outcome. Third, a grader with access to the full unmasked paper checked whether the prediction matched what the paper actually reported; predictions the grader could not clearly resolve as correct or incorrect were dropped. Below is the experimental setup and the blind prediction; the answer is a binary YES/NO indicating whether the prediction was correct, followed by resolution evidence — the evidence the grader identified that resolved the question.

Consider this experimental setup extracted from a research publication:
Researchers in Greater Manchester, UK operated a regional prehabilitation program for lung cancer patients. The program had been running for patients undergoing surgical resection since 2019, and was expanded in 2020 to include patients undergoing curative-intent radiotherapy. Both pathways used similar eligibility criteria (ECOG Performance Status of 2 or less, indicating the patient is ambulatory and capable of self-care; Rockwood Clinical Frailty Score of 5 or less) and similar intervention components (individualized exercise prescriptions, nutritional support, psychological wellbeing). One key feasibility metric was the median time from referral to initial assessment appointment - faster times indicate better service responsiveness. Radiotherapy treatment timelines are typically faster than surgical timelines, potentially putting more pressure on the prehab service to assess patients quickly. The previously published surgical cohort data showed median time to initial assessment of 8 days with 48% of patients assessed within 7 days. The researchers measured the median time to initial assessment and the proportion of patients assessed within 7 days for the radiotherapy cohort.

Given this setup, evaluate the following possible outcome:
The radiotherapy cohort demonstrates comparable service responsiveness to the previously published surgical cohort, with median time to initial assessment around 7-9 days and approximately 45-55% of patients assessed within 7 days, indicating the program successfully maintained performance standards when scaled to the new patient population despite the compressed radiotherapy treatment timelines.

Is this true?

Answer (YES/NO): NO